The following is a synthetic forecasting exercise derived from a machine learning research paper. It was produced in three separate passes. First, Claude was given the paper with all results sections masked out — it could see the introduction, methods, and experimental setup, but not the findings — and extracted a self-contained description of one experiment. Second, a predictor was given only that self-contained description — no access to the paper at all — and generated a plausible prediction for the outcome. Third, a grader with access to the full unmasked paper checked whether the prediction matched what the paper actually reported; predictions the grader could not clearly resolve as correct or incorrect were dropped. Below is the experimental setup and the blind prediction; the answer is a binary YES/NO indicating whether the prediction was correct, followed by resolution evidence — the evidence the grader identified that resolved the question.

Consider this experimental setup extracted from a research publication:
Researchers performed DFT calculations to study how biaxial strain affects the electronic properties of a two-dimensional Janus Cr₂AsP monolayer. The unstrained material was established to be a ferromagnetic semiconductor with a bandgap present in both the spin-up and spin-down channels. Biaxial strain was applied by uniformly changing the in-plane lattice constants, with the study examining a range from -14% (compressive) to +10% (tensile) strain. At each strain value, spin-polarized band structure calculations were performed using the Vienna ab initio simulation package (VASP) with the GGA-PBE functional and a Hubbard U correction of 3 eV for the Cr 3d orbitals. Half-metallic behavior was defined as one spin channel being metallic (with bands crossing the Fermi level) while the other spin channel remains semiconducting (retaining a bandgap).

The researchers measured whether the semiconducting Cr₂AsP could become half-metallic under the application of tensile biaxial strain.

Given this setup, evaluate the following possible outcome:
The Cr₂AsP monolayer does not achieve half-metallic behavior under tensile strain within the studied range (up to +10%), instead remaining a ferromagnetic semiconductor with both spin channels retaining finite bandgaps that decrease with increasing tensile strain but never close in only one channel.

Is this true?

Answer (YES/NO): NO